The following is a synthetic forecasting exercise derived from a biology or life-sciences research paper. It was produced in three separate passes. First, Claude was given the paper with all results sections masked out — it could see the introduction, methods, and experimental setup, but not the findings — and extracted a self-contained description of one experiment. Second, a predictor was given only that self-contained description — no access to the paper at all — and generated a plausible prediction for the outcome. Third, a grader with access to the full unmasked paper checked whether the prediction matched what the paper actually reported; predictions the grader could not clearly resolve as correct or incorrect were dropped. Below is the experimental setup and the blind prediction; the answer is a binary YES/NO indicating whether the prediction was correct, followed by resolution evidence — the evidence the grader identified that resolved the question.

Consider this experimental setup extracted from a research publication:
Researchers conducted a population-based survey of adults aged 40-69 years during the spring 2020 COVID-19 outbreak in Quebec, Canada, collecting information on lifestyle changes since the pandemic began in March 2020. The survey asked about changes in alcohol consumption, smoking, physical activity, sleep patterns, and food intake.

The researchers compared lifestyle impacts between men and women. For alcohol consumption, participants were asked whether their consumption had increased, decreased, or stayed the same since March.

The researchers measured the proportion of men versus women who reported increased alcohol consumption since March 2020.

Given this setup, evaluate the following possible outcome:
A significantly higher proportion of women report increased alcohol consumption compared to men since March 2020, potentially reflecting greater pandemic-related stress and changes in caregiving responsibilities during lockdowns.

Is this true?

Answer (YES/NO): YES